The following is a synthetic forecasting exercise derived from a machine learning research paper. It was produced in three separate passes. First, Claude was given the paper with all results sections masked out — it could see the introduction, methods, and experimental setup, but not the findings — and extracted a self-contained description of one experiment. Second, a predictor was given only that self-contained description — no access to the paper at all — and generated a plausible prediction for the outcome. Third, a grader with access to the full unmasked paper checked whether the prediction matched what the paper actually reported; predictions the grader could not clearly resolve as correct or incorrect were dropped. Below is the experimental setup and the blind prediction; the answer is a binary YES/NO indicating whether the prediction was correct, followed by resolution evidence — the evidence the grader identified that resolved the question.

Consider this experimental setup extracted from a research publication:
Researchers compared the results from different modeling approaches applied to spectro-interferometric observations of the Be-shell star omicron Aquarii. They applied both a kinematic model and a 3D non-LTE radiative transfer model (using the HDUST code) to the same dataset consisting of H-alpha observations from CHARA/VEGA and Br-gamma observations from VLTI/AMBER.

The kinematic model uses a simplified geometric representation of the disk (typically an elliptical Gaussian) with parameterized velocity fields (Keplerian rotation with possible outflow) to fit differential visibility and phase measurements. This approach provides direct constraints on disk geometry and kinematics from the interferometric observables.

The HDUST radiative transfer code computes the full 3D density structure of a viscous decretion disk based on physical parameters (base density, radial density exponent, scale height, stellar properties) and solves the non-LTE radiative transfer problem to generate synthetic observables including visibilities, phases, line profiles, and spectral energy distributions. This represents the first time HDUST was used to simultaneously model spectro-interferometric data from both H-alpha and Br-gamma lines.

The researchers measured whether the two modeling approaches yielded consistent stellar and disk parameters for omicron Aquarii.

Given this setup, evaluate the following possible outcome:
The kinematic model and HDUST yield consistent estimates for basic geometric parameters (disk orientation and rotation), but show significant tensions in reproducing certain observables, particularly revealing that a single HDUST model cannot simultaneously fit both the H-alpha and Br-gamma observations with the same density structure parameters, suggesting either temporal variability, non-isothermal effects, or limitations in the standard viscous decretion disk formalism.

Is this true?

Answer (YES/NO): NO